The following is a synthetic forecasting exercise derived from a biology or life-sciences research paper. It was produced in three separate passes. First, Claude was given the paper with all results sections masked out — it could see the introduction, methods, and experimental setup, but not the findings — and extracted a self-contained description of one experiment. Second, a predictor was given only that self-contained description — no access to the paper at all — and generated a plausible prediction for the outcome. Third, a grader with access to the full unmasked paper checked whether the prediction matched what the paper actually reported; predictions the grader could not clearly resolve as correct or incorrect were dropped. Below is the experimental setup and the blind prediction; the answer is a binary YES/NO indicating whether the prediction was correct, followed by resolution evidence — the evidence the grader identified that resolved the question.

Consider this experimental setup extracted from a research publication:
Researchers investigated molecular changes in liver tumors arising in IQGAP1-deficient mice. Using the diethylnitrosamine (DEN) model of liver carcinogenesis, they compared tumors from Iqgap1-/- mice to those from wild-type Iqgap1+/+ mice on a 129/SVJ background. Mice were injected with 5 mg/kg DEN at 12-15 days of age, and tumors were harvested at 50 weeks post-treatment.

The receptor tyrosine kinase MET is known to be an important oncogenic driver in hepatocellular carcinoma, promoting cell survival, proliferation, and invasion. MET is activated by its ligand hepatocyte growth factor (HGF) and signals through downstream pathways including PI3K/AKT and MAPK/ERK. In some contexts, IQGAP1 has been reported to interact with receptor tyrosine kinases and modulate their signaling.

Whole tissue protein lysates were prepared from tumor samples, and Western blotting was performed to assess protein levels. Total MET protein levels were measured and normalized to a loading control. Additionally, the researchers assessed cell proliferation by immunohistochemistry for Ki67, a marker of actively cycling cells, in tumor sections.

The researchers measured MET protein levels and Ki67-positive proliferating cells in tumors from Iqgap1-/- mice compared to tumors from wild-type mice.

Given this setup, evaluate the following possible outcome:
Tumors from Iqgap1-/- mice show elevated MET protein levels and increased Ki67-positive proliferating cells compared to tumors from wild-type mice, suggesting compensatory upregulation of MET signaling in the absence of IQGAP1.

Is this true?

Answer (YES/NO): YES